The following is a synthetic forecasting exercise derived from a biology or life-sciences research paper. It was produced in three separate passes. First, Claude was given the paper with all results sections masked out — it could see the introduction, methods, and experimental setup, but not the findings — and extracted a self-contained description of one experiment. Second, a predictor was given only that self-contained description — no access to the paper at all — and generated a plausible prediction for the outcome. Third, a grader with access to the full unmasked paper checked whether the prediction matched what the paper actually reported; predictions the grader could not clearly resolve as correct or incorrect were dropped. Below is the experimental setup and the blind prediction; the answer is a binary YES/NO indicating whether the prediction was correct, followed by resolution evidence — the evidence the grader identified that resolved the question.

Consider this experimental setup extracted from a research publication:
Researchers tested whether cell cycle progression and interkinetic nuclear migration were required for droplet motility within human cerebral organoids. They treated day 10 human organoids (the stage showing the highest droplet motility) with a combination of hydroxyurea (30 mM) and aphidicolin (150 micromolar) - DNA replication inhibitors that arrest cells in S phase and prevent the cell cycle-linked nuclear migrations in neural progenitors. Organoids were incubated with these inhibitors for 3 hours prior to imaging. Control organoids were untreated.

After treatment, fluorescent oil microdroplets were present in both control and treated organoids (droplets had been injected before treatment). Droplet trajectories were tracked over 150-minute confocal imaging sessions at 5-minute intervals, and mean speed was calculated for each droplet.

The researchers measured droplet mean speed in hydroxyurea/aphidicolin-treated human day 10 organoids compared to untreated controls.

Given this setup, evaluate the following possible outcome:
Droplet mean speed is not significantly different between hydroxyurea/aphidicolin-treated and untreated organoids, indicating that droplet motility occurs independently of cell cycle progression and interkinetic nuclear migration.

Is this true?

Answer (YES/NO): NO